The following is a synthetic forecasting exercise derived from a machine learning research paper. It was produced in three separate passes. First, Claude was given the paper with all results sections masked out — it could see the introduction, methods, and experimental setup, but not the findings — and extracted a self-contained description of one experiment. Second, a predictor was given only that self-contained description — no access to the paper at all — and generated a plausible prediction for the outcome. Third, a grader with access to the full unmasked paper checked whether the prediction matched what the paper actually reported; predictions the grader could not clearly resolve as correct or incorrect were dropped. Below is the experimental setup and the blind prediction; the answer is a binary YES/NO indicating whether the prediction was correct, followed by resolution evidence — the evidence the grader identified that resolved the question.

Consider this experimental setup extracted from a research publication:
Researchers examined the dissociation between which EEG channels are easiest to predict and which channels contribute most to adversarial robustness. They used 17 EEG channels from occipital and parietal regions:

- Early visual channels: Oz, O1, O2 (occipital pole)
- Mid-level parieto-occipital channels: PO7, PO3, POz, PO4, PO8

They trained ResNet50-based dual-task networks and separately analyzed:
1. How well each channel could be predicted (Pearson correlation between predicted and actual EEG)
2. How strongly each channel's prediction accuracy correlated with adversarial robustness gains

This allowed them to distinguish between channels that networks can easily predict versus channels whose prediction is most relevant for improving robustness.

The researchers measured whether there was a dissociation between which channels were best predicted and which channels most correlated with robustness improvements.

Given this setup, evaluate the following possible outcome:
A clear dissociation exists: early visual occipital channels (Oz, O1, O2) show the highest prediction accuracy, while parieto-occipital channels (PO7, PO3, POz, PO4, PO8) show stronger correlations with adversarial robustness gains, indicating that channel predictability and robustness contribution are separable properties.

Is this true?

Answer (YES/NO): YES